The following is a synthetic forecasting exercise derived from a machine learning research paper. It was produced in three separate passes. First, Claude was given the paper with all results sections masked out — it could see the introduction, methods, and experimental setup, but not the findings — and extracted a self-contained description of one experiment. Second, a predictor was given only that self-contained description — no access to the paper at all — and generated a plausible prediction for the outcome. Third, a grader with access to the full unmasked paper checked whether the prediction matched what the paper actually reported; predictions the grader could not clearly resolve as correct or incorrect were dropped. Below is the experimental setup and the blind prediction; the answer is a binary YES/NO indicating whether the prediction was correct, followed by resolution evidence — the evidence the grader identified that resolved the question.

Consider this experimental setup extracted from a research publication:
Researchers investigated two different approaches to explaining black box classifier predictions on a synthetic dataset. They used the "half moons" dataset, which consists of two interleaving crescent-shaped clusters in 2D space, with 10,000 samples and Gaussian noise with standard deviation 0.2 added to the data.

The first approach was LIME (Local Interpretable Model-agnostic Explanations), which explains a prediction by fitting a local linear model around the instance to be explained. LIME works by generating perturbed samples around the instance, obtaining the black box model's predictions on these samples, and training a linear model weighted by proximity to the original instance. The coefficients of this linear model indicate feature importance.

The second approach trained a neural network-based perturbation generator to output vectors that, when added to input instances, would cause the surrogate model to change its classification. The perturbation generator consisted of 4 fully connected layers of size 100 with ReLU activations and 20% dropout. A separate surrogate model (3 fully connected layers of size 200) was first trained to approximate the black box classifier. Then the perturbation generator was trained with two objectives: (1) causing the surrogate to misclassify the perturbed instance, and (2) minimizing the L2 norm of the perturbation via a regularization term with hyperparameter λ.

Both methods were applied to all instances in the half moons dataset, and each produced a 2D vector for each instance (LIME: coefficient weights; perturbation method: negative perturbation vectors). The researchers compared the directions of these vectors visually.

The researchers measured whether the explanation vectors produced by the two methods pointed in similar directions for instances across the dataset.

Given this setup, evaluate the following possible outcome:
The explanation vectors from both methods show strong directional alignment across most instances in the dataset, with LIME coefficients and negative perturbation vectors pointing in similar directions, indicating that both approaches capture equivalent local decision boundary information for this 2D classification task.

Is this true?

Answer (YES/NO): YES